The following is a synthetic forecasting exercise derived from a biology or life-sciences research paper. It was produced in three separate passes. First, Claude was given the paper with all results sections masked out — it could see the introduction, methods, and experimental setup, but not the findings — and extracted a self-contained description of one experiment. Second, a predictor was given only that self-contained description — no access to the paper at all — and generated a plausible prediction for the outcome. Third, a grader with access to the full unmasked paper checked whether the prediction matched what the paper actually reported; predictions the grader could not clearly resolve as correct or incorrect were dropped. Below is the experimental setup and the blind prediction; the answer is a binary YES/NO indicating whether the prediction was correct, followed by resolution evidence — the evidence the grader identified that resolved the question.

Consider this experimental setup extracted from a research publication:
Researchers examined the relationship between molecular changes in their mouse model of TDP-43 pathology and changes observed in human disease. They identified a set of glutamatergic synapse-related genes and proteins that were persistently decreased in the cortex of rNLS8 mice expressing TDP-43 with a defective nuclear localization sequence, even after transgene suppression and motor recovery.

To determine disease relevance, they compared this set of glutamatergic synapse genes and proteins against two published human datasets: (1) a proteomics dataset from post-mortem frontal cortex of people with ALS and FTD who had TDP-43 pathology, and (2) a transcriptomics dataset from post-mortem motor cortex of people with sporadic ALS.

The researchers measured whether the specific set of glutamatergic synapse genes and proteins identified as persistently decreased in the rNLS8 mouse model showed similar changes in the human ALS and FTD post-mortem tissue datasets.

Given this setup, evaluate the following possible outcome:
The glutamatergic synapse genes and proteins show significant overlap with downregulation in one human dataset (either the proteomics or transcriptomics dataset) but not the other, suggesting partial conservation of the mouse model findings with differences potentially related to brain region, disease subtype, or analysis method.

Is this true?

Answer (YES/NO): NO